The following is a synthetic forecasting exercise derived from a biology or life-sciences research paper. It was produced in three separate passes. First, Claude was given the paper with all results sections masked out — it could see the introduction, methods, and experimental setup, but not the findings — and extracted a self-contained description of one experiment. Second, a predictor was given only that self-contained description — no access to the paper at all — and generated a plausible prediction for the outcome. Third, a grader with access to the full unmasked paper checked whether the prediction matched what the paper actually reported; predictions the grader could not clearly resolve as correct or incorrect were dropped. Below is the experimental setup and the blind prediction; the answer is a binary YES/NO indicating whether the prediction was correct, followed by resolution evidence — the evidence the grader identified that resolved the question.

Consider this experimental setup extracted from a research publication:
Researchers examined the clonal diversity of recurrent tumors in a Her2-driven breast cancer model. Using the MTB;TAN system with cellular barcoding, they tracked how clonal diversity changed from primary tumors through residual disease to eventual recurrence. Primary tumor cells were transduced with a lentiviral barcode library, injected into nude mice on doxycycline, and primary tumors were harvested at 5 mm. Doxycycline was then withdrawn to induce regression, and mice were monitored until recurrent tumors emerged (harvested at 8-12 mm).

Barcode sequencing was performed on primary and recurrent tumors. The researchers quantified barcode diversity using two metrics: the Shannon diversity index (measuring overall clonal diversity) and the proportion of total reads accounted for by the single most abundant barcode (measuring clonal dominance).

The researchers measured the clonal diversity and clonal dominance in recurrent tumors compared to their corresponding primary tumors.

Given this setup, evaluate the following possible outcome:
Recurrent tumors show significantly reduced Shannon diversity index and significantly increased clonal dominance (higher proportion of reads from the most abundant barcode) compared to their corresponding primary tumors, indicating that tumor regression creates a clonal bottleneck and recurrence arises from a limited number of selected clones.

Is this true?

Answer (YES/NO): NO